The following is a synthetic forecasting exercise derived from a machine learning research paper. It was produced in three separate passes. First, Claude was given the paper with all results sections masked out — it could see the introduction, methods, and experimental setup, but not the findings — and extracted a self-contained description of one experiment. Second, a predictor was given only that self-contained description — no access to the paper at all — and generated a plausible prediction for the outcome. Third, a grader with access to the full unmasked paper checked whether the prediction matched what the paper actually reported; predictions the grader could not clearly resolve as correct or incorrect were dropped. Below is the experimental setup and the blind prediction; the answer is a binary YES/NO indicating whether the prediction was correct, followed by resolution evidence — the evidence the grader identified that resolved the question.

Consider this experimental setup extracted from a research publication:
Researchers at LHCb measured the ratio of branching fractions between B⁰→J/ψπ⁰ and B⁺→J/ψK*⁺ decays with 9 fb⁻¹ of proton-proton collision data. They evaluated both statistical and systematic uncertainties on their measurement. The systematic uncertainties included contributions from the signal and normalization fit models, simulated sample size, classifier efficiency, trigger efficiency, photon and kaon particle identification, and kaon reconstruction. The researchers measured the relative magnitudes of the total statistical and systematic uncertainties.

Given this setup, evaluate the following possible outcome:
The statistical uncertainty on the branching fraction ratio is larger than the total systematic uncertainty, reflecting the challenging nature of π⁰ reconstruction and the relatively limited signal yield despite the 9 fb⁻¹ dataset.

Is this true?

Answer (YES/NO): YES